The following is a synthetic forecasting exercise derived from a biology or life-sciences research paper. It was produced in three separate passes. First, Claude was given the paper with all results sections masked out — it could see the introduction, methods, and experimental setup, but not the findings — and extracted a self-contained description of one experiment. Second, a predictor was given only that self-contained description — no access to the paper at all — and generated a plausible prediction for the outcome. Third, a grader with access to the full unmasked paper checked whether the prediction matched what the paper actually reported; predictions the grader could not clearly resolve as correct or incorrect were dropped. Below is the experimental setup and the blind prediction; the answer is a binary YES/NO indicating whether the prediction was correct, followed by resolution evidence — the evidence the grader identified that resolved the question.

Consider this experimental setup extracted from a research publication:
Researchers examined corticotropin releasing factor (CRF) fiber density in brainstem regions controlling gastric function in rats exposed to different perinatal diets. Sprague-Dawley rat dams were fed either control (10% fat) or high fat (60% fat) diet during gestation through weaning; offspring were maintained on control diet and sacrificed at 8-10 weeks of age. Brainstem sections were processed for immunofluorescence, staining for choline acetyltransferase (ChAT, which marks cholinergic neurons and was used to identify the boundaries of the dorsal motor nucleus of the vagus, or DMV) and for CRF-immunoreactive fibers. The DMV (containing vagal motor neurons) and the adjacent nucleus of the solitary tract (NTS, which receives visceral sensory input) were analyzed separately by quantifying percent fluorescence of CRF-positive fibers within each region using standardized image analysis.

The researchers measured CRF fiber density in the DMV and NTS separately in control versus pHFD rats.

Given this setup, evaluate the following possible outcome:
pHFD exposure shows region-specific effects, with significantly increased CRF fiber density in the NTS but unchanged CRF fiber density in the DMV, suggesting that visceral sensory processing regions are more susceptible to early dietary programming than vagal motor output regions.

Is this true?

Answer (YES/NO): NO